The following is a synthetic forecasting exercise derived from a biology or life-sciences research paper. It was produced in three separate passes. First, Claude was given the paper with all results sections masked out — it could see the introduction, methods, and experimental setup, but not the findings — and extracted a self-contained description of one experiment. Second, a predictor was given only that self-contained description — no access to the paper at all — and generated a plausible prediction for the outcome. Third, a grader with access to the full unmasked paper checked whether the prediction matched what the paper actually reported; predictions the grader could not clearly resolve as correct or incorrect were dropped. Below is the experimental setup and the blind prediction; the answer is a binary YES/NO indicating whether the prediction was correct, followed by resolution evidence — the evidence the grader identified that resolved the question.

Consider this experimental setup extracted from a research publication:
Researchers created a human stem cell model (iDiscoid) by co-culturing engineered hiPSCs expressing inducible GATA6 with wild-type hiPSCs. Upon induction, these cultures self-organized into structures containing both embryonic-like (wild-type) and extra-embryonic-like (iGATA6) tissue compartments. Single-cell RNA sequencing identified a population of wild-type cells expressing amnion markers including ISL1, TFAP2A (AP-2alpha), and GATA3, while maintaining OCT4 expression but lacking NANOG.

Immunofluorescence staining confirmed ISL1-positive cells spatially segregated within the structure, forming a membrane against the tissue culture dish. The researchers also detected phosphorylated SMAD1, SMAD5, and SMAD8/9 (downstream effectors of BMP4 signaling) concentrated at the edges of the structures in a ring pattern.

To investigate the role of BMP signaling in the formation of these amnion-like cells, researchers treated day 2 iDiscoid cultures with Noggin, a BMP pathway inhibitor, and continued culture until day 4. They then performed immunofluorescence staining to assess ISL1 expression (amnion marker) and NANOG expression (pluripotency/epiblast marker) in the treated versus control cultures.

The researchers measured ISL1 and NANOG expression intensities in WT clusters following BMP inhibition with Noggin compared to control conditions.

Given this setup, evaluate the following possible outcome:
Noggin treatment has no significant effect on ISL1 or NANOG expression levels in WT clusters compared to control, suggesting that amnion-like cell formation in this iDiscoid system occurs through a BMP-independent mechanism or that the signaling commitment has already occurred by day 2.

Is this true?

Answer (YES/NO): NO